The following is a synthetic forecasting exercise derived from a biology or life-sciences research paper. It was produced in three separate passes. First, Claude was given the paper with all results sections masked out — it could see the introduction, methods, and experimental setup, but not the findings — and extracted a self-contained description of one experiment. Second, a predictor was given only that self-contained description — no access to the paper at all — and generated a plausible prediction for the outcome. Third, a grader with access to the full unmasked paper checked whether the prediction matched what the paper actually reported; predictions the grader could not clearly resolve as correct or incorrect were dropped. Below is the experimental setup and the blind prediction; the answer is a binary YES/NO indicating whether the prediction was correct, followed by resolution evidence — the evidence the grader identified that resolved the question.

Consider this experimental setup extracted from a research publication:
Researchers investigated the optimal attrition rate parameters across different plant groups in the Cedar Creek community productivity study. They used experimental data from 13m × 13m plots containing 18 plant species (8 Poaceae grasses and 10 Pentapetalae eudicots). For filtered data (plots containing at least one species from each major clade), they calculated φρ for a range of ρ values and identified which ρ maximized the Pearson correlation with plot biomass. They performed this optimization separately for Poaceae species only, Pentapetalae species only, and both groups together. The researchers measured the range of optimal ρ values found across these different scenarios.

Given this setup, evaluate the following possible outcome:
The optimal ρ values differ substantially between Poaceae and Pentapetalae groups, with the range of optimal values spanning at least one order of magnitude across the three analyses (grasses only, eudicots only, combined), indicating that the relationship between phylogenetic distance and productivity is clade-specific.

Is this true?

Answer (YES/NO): YES